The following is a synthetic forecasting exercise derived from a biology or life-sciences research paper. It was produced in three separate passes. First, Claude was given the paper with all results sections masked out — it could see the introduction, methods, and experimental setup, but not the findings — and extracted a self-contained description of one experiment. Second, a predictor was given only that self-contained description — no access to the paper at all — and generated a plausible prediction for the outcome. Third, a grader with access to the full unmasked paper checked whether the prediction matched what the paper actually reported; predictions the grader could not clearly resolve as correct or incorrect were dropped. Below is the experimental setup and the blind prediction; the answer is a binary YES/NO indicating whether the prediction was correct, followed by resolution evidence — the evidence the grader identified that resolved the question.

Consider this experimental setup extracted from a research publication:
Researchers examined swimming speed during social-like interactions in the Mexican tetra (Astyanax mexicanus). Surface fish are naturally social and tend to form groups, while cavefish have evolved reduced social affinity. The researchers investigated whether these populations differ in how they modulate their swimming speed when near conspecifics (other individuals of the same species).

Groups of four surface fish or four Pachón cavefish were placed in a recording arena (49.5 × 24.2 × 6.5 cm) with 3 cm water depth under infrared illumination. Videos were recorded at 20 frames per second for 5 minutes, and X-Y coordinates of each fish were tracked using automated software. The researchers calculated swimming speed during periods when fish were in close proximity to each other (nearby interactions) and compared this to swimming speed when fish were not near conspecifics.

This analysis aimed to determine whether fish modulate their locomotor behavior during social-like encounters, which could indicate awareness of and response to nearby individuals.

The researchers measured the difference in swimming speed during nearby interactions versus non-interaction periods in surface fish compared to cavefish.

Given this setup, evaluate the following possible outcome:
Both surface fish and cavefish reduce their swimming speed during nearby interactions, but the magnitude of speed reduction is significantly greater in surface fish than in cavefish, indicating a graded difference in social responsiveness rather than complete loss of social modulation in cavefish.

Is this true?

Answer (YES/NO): NO